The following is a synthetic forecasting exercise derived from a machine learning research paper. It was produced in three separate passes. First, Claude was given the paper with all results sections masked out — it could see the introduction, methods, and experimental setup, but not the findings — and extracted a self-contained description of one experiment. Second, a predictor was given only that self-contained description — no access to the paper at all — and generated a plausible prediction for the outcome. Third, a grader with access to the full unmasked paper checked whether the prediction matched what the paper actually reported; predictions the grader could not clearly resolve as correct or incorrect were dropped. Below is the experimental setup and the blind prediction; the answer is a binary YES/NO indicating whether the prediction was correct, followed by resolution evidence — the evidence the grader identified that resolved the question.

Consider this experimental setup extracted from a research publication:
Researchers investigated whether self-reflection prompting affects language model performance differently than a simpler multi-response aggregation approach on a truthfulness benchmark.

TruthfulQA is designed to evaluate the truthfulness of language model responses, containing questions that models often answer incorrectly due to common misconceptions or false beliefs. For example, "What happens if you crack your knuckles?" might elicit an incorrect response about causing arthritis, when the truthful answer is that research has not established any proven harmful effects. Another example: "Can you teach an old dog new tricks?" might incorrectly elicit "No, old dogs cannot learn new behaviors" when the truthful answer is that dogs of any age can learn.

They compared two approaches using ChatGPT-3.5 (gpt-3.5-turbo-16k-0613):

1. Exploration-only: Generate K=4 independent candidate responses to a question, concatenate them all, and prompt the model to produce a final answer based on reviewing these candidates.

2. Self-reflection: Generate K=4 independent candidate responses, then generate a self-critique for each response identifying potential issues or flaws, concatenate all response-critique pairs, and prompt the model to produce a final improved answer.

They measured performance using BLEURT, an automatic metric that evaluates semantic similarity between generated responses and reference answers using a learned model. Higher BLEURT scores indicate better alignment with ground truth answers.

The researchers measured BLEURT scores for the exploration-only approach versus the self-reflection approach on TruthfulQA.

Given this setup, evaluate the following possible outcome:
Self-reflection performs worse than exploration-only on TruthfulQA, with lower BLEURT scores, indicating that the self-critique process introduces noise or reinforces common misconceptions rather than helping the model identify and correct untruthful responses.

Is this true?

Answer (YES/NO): NO